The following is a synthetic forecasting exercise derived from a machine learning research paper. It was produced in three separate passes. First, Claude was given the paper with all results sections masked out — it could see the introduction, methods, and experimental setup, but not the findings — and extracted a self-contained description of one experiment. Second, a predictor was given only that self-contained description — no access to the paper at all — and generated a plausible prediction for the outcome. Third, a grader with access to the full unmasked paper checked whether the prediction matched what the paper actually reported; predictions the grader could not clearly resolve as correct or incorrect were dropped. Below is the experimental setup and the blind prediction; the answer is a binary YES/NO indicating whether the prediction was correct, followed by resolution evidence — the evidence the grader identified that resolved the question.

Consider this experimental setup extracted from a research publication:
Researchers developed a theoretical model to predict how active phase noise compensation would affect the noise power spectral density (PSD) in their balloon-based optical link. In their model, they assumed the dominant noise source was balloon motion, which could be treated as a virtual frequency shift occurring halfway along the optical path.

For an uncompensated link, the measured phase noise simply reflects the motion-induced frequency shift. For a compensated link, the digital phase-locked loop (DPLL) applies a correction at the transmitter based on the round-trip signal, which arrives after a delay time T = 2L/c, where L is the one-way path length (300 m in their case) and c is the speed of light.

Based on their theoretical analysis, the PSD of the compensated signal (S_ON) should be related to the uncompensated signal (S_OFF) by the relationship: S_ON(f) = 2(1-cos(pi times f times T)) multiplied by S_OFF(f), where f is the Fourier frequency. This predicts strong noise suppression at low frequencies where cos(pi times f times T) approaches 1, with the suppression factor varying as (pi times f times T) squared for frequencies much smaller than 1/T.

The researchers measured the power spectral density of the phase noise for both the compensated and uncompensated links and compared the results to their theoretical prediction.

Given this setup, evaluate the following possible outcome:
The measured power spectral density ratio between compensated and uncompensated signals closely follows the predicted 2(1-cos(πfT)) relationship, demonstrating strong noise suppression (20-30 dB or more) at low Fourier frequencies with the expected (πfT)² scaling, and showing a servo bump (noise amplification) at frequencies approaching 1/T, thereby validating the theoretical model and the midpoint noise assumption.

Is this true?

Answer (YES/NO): NO